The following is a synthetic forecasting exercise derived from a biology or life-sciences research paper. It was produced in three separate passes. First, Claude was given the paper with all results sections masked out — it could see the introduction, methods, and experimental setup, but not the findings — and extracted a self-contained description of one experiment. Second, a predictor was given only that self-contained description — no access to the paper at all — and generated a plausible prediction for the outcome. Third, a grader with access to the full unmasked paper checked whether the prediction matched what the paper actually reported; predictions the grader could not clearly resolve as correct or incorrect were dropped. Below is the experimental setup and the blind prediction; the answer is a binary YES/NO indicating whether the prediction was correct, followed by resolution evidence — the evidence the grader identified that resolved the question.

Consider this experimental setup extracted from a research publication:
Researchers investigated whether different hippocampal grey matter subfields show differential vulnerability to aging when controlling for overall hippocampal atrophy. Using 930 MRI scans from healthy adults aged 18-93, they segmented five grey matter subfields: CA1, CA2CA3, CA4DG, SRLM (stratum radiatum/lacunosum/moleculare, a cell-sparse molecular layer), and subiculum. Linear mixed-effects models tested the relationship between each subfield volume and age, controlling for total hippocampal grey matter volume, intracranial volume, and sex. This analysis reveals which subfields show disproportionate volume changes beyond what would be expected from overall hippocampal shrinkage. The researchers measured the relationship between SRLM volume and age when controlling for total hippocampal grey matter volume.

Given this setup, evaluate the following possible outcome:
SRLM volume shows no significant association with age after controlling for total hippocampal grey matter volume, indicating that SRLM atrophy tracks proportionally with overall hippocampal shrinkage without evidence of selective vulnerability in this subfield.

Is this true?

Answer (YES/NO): NO